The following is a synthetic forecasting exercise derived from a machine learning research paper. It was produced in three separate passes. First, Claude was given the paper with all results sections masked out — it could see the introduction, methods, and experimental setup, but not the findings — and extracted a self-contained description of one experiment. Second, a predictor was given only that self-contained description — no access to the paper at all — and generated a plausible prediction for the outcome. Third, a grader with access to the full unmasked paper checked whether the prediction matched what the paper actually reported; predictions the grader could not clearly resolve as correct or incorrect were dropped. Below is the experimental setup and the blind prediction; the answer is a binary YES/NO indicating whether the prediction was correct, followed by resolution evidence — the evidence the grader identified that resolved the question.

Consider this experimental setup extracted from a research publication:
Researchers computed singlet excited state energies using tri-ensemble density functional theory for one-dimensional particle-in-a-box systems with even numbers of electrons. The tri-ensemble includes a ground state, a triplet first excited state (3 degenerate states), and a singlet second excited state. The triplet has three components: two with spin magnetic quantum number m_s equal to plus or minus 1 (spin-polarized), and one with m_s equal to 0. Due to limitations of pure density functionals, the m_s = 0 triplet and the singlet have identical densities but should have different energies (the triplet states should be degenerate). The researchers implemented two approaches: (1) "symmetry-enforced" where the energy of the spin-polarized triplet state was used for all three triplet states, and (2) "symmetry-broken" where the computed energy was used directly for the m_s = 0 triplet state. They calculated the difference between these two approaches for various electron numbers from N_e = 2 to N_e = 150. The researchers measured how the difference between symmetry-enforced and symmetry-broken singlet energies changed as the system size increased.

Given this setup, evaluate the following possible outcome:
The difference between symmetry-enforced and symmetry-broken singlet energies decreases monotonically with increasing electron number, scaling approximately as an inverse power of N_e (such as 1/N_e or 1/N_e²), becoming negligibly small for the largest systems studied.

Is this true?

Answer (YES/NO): NO